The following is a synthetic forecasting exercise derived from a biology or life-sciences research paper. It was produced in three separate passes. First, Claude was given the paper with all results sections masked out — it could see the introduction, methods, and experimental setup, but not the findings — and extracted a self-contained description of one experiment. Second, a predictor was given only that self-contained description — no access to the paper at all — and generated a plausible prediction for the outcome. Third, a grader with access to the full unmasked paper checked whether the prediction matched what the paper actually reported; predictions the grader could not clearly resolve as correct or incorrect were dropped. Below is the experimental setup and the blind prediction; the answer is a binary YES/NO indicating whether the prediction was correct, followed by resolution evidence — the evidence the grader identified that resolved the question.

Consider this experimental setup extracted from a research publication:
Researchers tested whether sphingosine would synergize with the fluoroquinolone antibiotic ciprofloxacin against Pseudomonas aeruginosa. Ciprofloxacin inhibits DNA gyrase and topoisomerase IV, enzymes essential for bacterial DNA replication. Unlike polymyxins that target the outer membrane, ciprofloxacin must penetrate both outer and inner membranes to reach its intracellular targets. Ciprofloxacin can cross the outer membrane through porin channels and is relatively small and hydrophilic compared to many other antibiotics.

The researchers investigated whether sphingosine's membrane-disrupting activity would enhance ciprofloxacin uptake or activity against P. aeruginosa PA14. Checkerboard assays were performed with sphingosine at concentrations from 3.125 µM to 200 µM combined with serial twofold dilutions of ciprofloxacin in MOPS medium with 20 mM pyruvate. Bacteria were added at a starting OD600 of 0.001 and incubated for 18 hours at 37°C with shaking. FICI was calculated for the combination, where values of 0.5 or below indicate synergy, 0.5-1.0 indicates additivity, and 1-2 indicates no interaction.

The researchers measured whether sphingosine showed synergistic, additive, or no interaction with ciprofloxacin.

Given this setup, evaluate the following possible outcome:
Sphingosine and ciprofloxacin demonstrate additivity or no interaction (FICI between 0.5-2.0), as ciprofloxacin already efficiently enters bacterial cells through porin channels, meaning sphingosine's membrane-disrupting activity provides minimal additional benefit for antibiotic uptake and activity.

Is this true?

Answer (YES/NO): YES